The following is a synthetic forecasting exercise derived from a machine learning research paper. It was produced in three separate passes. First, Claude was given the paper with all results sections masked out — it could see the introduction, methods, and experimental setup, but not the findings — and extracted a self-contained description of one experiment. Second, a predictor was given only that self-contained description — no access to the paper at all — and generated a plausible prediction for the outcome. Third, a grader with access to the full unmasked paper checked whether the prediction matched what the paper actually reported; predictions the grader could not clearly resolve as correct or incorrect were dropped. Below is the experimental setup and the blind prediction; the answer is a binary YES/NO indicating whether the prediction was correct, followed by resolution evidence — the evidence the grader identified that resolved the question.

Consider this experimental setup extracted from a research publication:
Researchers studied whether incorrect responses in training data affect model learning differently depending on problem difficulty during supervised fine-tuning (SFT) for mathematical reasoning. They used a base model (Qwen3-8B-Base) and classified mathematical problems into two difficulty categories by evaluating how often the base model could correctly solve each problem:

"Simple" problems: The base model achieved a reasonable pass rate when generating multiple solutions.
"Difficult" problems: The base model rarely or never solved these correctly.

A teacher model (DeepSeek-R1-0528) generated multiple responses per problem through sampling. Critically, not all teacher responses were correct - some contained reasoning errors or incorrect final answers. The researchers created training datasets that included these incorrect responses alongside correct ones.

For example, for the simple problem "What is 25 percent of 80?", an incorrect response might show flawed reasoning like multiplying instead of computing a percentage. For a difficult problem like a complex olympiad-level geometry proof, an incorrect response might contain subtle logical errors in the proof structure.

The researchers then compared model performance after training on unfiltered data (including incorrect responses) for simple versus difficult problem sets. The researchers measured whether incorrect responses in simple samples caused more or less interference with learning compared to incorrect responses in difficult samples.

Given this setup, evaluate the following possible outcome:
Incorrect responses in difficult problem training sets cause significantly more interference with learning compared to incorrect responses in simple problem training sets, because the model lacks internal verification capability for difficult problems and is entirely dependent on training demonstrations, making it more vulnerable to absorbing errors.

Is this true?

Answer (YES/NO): NO